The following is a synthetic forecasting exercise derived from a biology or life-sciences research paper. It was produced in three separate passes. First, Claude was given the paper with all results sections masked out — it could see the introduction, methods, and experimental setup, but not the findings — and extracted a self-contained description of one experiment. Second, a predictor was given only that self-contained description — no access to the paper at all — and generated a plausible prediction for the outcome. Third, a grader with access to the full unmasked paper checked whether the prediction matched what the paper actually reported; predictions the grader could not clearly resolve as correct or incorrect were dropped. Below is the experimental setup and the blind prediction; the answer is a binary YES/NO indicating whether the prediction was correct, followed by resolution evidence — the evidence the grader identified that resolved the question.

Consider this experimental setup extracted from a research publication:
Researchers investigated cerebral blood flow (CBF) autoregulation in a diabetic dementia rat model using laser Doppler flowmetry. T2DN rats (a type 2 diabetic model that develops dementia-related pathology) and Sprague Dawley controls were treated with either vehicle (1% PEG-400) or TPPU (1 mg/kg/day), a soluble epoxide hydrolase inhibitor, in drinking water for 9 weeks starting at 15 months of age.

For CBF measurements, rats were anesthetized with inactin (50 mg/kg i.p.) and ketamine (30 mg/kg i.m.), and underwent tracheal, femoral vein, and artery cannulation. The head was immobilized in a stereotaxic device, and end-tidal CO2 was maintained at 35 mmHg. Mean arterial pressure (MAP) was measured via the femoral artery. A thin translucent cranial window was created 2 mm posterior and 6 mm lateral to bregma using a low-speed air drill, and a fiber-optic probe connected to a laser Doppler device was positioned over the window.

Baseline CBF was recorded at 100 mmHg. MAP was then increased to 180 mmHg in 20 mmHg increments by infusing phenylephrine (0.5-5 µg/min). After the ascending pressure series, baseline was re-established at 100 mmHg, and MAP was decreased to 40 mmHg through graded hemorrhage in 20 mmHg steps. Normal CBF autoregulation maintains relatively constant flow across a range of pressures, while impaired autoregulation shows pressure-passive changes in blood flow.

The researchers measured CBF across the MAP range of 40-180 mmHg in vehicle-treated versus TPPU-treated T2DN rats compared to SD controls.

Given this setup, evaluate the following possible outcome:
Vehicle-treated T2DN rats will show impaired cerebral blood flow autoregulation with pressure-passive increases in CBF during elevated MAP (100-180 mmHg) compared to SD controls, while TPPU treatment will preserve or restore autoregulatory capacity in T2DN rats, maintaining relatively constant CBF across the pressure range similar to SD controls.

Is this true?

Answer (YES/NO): NO